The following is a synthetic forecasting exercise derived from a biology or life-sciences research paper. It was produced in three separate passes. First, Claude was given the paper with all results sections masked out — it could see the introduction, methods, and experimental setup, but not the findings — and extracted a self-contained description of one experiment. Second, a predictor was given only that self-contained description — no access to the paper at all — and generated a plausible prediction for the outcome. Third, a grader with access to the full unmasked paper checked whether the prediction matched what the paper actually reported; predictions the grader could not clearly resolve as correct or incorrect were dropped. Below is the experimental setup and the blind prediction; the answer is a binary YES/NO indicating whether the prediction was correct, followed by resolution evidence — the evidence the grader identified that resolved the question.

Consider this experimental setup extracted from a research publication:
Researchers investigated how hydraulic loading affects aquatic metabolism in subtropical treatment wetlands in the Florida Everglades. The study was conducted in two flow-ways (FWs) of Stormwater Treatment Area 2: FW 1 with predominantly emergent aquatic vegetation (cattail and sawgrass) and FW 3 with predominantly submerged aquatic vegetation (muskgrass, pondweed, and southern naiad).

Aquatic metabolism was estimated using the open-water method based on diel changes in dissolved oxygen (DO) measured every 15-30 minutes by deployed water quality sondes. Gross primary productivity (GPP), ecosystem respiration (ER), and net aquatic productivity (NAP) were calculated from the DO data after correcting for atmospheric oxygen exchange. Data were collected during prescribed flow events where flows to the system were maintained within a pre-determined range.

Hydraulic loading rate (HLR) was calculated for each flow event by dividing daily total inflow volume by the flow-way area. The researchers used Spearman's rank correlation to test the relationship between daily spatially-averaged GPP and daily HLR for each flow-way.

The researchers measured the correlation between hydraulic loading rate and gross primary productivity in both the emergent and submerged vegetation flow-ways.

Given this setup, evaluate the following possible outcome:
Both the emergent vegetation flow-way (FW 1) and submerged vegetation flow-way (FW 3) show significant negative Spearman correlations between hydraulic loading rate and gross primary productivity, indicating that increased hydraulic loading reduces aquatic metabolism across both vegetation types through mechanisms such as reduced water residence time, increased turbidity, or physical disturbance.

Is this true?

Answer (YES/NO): NO